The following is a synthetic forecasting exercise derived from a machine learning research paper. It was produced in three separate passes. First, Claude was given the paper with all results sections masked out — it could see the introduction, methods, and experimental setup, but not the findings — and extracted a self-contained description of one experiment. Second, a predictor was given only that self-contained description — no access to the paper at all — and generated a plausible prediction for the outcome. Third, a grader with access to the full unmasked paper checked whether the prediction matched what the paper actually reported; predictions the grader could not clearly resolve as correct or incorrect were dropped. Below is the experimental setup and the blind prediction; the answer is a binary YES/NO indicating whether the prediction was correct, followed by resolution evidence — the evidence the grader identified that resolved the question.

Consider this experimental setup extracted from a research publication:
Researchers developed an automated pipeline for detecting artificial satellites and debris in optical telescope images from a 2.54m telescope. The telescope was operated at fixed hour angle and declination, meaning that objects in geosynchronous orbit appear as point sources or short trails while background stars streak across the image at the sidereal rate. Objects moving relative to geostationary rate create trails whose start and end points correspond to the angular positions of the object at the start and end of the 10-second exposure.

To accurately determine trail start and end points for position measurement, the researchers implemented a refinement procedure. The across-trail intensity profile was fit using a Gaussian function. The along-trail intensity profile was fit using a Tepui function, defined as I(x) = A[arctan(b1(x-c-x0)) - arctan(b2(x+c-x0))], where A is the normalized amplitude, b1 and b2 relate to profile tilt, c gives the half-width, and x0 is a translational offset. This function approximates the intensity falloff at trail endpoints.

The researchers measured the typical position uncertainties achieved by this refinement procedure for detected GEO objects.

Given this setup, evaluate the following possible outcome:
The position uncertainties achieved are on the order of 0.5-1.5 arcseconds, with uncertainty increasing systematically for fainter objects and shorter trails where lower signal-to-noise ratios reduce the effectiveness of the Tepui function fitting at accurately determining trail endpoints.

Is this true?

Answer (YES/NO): NO